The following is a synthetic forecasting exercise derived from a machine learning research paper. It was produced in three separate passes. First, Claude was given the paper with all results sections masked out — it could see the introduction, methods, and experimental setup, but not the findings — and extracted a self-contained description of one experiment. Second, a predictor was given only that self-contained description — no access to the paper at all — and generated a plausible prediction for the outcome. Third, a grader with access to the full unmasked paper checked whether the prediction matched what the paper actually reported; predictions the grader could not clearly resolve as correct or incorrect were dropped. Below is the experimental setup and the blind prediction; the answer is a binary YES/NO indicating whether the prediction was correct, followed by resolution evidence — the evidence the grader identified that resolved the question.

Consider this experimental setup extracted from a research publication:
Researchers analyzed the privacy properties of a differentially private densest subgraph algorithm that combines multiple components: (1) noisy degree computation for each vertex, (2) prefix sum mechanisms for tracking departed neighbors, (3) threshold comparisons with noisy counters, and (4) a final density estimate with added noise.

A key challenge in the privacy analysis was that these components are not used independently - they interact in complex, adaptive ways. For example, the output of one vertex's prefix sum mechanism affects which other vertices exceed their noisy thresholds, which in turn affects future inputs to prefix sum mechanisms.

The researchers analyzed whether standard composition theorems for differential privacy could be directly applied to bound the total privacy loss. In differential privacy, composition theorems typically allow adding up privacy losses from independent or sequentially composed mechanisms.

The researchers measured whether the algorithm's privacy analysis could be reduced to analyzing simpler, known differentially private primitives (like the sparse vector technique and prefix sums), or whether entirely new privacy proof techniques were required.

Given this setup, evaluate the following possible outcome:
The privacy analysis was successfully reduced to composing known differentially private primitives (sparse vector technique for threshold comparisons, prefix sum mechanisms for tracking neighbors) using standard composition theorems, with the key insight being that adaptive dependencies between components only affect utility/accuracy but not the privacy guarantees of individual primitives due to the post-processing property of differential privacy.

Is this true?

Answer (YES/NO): NO